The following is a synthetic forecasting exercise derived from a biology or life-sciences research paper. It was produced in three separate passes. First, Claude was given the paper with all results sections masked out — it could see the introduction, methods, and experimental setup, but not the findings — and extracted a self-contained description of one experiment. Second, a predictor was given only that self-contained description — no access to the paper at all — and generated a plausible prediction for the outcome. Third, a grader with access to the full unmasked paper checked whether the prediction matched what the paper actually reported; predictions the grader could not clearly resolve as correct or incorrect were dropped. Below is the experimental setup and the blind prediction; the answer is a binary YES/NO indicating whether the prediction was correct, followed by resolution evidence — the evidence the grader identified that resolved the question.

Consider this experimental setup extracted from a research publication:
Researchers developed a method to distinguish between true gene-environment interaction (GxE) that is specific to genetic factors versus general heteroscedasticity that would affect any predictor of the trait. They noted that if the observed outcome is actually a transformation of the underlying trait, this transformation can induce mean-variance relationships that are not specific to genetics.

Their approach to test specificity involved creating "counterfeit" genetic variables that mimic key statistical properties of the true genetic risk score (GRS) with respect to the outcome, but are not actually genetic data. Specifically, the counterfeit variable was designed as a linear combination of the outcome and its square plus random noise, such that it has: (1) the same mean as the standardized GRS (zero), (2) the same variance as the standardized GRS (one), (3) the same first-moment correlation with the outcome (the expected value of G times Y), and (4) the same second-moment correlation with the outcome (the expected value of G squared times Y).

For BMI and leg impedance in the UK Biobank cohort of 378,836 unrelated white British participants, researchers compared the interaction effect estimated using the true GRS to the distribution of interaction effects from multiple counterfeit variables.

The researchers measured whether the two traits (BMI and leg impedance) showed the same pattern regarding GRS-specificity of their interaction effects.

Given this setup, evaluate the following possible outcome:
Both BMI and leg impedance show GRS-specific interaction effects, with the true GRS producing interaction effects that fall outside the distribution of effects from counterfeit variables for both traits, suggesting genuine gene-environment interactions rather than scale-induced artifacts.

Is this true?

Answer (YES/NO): NO